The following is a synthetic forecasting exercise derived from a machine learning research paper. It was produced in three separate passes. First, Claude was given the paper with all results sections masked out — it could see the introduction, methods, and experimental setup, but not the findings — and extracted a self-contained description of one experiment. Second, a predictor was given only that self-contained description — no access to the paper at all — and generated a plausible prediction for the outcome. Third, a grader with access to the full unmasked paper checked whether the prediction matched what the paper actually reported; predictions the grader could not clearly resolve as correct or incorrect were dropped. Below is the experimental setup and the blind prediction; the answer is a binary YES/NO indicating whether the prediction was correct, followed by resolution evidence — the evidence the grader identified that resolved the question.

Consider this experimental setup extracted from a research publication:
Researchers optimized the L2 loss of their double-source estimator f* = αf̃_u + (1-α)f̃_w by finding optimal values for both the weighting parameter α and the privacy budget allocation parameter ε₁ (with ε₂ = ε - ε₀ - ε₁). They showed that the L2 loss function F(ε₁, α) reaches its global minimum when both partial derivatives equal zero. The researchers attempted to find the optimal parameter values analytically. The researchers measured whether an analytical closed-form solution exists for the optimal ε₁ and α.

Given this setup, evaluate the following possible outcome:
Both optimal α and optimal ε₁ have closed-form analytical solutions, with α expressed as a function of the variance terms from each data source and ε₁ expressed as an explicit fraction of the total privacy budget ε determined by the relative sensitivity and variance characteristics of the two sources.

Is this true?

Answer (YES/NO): NO